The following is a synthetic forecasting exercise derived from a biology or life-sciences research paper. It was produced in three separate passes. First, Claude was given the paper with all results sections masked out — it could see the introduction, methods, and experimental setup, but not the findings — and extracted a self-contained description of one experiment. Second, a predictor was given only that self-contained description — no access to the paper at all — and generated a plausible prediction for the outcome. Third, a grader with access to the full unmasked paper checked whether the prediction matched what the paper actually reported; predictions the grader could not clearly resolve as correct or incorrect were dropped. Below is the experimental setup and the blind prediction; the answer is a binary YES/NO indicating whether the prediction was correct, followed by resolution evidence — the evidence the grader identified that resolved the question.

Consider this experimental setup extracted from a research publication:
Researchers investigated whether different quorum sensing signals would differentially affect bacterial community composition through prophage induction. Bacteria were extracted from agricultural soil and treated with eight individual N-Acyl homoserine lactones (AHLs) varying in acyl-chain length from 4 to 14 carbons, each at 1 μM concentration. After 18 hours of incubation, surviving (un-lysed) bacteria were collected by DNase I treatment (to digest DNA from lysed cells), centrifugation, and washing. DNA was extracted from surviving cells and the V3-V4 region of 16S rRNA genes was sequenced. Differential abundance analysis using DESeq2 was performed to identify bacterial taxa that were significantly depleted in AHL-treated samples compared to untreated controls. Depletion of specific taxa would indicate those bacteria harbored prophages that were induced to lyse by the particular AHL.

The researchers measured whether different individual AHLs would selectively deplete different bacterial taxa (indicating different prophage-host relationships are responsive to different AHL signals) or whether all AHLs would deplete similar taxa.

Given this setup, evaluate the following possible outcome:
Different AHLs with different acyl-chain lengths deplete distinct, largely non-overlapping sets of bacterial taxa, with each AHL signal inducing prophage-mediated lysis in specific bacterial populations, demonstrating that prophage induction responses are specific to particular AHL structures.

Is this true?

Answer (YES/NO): YES